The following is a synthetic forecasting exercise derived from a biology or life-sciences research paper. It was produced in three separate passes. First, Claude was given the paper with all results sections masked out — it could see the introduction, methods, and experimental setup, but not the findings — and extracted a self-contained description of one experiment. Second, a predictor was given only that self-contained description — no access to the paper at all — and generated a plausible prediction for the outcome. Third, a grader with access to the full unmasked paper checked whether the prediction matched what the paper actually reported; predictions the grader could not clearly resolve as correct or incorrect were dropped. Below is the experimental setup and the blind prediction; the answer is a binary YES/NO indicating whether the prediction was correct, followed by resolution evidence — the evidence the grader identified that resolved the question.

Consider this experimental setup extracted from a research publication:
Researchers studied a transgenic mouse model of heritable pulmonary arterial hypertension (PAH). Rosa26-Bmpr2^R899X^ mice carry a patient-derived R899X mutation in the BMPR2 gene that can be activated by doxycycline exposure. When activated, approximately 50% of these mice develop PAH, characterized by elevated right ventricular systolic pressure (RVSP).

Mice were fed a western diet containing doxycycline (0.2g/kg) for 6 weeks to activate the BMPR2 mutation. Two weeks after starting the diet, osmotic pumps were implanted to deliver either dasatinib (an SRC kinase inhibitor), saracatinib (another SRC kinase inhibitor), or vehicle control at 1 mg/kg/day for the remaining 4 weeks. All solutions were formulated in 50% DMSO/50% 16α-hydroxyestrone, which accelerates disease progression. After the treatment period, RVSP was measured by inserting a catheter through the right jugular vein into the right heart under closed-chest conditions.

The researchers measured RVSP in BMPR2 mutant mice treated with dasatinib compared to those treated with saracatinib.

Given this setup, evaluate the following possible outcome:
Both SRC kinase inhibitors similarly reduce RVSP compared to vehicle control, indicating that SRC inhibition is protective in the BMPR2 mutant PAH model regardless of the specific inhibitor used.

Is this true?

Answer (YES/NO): NO